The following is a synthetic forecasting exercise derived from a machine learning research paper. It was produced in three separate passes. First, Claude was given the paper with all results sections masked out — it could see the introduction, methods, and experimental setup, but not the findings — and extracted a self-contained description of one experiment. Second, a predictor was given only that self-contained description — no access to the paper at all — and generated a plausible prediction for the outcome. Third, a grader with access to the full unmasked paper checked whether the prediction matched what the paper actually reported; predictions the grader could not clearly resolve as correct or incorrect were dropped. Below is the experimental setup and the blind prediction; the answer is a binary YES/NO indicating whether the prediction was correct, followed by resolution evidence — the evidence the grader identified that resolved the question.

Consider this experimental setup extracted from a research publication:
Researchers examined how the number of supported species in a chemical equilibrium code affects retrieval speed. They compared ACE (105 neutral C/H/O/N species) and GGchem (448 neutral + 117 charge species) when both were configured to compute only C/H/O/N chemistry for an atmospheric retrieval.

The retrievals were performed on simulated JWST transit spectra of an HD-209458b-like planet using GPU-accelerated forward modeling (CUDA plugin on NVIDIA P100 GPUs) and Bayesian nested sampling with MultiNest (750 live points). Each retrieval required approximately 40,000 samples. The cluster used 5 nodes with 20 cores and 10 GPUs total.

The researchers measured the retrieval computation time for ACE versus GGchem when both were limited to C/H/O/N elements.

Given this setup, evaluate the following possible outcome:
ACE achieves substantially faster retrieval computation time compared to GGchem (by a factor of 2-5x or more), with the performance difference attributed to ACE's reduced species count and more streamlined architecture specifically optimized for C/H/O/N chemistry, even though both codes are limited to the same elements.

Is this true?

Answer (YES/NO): NO